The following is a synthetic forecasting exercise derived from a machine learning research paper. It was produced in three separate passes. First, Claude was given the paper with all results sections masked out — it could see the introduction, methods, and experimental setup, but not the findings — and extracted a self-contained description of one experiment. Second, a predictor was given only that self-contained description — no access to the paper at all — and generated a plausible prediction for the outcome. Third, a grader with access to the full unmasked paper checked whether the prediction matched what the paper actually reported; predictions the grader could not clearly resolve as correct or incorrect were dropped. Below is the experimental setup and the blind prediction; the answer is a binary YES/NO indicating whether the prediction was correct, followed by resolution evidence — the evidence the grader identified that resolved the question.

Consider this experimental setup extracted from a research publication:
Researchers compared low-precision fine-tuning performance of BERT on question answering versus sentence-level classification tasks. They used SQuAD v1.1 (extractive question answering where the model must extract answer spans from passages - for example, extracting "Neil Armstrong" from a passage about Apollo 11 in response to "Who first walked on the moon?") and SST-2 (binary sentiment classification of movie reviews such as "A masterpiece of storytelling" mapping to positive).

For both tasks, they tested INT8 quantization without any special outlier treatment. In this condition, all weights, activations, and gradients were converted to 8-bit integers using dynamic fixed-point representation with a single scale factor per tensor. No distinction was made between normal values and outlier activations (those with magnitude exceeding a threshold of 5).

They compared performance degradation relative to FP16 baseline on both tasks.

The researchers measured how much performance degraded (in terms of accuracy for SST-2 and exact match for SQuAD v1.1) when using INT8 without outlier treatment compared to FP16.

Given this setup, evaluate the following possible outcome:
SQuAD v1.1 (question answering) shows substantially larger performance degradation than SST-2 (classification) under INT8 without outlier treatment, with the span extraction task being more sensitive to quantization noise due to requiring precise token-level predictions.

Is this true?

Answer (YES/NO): YES